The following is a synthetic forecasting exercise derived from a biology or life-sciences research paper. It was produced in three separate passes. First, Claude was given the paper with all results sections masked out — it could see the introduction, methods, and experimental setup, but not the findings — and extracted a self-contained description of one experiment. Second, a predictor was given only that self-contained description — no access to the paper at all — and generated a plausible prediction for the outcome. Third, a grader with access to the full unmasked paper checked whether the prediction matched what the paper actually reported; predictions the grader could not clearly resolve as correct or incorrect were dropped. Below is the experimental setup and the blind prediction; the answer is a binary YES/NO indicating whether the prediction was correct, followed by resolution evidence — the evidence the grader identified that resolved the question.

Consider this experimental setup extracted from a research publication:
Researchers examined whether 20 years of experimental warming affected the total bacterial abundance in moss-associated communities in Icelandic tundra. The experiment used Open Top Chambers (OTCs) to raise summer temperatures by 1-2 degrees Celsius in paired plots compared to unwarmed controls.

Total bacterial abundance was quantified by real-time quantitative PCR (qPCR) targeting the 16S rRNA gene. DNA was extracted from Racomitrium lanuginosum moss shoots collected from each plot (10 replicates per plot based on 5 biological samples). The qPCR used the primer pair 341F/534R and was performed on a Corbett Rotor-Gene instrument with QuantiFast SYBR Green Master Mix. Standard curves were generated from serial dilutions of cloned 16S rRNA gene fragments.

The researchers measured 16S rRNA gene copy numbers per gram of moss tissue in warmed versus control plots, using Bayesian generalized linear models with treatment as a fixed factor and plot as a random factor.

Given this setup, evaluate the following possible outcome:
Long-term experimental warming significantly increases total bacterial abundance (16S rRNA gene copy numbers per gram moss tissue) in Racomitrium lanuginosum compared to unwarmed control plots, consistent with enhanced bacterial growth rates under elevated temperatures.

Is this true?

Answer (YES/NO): NO